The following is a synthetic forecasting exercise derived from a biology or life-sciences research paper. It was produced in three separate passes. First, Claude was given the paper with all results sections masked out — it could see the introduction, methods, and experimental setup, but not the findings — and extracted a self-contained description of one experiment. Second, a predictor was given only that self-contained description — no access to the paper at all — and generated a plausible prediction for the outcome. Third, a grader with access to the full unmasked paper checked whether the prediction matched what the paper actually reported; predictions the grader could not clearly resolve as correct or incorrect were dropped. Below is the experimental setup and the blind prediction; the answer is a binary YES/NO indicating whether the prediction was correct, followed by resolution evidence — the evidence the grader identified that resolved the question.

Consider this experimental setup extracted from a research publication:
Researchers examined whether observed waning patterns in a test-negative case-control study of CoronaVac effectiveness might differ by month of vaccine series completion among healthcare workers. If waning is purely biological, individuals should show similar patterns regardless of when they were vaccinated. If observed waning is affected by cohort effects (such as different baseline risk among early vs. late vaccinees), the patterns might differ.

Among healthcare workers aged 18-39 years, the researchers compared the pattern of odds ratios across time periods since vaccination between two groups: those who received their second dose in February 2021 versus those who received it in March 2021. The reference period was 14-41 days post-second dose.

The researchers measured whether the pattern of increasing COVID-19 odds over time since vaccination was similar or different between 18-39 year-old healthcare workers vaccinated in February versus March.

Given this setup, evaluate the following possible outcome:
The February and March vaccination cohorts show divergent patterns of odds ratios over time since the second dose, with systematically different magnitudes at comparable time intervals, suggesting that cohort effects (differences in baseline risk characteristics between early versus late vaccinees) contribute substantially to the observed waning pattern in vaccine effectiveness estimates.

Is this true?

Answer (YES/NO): NO